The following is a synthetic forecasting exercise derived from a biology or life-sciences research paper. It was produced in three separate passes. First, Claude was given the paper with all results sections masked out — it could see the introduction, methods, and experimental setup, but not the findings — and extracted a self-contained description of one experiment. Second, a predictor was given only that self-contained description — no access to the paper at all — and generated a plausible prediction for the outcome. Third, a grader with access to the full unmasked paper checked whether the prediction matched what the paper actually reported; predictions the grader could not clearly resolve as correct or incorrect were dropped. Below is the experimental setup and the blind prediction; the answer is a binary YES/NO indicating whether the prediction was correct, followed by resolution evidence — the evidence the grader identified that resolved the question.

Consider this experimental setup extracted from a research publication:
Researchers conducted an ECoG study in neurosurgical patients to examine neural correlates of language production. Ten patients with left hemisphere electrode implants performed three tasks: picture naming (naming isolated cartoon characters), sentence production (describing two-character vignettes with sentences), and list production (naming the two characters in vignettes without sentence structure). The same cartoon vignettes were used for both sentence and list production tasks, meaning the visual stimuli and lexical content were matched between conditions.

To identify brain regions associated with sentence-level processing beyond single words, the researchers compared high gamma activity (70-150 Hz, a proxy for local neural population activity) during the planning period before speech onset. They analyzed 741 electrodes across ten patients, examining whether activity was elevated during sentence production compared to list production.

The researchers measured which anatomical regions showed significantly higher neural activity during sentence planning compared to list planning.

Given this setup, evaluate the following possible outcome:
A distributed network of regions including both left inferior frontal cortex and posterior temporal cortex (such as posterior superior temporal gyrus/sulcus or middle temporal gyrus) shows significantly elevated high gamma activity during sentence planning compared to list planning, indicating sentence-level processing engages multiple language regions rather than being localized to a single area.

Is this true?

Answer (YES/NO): YES